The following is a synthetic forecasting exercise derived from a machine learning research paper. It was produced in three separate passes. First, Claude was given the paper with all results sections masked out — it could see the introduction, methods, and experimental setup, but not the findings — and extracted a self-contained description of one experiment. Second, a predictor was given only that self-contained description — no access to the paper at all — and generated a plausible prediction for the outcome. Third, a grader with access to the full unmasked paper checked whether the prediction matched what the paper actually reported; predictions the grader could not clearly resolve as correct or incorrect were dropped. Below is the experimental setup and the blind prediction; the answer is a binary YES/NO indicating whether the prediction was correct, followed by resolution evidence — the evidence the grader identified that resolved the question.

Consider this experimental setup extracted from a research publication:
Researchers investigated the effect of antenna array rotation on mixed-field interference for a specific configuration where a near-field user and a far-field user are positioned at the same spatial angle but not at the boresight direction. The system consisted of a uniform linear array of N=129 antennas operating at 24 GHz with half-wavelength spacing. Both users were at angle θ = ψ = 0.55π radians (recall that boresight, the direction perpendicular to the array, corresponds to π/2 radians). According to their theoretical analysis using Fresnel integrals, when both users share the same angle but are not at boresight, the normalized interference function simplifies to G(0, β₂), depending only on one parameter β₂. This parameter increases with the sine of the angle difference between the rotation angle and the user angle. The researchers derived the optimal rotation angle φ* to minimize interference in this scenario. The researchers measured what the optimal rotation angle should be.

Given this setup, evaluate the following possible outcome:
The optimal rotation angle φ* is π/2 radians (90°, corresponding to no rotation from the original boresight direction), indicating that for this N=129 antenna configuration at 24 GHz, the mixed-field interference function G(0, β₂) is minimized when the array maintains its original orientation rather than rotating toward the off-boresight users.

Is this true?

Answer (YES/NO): NO